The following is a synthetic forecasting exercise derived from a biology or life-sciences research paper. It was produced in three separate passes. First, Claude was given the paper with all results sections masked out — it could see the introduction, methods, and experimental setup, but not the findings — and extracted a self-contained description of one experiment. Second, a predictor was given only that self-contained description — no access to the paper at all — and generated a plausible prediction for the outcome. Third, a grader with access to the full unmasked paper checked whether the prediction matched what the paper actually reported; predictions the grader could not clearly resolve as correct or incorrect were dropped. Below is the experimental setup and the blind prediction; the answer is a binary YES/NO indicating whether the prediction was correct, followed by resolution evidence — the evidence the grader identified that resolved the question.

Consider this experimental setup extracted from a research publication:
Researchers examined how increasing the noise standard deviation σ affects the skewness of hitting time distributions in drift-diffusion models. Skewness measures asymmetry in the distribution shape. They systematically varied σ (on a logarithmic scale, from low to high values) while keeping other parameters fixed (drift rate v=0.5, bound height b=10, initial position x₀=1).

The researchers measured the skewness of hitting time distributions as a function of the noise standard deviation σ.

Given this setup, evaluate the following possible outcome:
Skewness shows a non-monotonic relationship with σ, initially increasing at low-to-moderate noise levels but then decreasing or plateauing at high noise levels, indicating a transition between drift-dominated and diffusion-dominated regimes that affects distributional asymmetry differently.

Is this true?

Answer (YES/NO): NO